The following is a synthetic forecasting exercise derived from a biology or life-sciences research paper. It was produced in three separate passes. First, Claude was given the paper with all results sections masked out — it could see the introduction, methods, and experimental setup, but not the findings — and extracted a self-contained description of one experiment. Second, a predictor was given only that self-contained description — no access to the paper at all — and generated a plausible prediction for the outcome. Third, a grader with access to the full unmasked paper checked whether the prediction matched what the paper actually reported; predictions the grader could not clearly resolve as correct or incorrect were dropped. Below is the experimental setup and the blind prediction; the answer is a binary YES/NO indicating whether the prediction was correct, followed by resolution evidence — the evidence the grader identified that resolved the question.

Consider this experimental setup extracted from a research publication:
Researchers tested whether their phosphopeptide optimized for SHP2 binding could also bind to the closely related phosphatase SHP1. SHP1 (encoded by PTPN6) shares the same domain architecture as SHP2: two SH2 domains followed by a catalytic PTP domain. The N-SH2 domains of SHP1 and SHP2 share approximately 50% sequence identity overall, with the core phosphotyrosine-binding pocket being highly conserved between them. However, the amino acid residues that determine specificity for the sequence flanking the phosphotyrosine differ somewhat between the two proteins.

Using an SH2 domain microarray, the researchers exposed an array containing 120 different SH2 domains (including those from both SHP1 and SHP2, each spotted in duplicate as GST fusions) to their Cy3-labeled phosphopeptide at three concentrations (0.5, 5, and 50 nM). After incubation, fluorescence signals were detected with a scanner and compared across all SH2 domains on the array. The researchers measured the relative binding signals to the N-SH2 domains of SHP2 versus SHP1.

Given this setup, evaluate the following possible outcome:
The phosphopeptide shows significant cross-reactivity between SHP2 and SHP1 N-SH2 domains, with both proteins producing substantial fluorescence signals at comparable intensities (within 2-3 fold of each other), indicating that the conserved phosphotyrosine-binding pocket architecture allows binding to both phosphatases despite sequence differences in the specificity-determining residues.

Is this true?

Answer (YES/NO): NO